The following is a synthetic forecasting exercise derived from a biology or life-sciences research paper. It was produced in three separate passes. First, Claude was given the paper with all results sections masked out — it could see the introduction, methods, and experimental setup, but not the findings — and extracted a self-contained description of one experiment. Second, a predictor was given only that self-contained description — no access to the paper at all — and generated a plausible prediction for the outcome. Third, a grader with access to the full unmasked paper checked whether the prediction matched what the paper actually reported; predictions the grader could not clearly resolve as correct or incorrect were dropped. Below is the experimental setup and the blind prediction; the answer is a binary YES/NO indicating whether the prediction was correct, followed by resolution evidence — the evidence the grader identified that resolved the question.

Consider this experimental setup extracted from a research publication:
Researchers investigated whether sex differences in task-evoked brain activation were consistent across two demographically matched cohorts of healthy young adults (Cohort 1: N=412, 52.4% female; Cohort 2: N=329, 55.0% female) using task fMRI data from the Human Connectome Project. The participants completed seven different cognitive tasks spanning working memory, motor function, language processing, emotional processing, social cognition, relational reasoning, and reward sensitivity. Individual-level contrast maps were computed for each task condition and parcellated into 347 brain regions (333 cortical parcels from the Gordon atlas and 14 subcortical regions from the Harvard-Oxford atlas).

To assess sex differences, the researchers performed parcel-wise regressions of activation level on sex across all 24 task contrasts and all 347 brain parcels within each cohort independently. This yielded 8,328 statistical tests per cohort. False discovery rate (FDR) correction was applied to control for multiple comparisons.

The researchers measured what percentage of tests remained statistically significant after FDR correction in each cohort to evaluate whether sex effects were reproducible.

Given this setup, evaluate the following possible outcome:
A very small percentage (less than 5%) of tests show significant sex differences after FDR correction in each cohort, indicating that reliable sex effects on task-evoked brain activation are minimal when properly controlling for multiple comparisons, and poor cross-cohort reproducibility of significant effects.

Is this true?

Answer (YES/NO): NO